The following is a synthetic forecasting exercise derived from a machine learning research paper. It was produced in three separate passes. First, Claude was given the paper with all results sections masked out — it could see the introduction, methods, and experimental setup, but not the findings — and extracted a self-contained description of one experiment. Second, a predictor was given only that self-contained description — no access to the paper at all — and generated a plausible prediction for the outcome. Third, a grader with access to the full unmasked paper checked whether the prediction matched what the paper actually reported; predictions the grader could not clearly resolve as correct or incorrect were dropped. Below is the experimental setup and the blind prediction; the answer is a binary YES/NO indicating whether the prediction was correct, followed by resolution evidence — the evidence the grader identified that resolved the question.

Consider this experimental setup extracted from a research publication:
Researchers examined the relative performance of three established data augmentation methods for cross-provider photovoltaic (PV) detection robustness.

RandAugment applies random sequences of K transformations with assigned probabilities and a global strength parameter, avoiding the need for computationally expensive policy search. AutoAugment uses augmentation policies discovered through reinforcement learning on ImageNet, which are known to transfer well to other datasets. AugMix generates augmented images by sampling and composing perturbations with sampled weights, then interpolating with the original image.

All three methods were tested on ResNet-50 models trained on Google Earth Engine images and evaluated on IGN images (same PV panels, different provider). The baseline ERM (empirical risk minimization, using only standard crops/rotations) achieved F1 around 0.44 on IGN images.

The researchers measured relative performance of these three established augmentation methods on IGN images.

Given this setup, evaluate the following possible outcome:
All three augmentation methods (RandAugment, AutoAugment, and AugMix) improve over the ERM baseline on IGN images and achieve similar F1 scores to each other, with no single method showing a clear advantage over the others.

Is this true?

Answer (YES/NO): NO